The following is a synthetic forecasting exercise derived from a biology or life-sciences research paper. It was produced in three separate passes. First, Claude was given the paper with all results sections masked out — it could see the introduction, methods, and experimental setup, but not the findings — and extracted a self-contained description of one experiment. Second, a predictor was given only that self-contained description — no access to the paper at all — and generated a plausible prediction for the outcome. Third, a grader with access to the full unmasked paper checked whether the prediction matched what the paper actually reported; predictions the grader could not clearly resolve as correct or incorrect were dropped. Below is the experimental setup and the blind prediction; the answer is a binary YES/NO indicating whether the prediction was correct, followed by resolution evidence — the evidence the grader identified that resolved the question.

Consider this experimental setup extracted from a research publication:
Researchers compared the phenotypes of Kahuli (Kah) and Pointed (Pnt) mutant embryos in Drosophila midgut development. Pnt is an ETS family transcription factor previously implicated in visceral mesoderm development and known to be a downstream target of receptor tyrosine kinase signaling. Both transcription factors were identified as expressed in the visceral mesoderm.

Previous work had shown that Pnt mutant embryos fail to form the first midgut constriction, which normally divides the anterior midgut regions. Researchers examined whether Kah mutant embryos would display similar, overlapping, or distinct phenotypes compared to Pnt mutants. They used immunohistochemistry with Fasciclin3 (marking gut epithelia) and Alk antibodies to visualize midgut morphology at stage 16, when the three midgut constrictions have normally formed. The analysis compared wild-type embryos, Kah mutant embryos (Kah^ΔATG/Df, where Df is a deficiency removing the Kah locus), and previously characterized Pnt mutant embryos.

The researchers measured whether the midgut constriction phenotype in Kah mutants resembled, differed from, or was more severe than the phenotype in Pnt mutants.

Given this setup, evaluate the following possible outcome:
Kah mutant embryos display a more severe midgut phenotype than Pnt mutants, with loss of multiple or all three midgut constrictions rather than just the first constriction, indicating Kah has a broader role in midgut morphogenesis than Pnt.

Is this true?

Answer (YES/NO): NO